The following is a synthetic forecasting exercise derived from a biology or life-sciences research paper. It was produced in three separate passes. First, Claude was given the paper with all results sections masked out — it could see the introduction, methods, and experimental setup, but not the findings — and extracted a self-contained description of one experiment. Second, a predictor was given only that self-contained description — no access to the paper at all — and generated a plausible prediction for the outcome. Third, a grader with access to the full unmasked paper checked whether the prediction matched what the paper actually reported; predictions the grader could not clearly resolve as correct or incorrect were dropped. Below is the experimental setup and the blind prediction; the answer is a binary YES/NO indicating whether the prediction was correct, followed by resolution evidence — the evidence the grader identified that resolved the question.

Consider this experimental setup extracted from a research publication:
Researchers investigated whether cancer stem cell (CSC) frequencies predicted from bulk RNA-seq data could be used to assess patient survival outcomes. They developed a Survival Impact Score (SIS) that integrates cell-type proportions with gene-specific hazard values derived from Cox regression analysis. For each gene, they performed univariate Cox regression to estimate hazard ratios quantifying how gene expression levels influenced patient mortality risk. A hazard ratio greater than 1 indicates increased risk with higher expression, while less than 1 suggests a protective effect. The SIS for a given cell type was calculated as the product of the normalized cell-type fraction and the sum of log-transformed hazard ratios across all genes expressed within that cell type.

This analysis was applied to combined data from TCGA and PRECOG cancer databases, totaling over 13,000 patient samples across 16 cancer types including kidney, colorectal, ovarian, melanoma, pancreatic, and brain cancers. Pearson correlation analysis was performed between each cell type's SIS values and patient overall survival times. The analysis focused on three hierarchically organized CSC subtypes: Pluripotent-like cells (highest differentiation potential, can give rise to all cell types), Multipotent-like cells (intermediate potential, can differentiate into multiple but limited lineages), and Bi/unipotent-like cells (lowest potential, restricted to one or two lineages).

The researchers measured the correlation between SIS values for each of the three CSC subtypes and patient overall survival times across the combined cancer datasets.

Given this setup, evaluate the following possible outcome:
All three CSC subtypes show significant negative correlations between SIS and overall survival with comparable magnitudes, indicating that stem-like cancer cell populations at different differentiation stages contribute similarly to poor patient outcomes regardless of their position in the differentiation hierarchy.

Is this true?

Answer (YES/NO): NO